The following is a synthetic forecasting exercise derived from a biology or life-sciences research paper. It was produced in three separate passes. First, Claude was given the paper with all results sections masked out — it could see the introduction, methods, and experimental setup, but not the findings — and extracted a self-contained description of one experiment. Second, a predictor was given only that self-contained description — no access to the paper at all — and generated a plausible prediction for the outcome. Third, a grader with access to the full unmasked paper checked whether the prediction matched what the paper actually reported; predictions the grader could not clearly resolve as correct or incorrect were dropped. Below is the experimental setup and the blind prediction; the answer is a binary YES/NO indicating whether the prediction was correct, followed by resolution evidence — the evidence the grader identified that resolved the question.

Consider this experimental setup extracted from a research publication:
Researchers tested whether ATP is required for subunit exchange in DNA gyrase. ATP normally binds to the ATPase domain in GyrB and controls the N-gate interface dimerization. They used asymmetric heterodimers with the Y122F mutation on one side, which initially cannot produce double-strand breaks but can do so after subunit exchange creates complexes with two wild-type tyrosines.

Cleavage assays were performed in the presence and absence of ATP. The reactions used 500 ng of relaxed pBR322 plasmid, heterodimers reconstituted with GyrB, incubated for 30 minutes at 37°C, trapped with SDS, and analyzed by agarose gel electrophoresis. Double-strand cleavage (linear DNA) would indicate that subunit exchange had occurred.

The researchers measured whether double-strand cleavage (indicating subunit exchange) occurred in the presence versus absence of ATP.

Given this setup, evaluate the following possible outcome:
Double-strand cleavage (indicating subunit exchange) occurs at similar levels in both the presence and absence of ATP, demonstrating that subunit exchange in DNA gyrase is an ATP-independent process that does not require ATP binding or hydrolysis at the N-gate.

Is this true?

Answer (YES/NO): YES